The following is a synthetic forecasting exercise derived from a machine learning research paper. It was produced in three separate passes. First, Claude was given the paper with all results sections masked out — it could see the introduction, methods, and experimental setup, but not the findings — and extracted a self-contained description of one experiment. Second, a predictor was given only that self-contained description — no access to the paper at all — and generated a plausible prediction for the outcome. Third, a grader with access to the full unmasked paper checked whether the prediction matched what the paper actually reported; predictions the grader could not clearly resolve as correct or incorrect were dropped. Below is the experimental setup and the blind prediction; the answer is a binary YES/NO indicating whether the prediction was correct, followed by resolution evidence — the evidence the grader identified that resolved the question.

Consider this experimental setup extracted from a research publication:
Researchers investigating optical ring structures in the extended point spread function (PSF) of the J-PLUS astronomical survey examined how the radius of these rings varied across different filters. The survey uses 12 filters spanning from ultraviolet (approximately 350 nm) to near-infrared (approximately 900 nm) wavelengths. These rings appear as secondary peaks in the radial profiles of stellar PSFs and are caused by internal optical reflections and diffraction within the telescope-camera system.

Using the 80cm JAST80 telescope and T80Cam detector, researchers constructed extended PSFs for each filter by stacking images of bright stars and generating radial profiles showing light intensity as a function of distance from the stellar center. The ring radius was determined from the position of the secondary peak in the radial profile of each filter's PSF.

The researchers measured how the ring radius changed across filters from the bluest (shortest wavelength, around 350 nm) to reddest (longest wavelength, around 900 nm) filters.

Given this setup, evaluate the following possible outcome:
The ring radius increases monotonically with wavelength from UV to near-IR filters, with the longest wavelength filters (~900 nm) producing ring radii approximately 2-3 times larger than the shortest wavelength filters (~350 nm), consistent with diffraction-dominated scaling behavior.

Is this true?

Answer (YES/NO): NO